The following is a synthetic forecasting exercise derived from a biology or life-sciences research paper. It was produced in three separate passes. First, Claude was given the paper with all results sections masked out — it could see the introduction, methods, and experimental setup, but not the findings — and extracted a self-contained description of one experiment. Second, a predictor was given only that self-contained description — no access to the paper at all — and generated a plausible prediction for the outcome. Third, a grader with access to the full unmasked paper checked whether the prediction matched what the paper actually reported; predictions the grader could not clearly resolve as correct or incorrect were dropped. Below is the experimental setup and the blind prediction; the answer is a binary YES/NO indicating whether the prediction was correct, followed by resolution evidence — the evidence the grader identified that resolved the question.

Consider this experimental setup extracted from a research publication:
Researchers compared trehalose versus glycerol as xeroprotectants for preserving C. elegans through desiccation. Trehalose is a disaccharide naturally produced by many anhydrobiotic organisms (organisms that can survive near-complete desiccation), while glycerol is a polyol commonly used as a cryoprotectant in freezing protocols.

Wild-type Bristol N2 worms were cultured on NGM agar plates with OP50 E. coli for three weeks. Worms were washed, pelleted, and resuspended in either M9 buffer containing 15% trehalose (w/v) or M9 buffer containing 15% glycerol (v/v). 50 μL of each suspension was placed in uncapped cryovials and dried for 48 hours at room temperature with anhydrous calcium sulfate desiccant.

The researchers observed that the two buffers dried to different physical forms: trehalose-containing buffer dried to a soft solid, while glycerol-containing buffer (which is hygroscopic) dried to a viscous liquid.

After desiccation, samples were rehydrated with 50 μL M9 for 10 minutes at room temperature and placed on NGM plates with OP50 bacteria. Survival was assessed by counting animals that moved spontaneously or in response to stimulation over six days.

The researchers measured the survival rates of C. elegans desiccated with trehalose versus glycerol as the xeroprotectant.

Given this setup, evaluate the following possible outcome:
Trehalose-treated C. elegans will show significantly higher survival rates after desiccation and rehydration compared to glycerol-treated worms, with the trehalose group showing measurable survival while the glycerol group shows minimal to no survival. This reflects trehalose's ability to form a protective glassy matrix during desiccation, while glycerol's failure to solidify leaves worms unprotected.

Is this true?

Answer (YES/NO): NO